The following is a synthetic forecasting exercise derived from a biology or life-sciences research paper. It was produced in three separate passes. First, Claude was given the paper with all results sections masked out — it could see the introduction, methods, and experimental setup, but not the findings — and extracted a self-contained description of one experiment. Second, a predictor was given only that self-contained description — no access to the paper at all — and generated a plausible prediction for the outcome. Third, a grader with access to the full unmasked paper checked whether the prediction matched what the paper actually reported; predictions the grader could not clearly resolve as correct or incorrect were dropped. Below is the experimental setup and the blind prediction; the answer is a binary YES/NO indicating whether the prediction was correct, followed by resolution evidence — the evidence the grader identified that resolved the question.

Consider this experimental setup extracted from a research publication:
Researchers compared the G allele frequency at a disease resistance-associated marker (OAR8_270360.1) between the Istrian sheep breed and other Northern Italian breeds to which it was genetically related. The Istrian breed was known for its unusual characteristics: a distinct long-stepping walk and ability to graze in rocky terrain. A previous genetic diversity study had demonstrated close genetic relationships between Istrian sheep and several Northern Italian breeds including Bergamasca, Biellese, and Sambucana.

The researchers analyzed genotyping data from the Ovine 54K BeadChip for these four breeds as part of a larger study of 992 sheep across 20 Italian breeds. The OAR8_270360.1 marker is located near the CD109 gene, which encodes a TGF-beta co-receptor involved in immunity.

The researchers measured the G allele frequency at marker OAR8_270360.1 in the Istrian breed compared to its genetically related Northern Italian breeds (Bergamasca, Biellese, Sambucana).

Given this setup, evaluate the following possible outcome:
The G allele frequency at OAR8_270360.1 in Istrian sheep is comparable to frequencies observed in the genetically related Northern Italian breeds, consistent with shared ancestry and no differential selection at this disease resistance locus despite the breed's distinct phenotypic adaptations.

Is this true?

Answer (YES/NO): NO